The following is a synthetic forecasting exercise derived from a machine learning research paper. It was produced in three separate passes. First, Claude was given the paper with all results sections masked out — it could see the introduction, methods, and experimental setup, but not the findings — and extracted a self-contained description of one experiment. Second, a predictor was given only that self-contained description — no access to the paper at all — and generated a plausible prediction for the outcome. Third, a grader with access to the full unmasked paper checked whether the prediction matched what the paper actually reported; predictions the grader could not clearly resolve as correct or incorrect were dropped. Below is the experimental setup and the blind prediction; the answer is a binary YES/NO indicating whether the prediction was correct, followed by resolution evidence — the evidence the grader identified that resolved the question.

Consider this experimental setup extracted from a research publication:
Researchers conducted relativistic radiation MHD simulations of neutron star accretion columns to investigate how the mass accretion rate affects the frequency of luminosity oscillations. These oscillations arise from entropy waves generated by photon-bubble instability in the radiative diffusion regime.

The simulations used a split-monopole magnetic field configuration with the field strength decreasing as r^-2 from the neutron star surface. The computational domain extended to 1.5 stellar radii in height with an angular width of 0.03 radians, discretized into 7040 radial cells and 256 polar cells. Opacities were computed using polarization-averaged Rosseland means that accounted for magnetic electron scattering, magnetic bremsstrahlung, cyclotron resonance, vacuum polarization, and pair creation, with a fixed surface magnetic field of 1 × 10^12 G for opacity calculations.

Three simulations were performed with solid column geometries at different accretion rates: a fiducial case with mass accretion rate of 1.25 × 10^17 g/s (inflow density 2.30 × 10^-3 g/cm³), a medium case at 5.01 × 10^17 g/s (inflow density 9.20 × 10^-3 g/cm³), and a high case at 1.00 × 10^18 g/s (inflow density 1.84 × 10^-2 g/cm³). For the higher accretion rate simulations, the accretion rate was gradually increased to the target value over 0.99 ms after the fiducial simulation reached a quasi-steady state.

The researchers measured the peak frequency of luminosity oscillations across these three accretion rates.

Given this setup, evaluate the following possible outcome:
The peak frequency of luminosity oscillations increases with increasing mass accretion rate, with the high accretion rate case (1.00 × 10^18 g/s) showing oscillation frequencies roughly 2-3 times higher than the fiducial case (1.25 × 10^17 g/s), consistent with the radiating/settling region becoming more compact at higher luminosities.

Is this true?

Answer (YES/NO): NO